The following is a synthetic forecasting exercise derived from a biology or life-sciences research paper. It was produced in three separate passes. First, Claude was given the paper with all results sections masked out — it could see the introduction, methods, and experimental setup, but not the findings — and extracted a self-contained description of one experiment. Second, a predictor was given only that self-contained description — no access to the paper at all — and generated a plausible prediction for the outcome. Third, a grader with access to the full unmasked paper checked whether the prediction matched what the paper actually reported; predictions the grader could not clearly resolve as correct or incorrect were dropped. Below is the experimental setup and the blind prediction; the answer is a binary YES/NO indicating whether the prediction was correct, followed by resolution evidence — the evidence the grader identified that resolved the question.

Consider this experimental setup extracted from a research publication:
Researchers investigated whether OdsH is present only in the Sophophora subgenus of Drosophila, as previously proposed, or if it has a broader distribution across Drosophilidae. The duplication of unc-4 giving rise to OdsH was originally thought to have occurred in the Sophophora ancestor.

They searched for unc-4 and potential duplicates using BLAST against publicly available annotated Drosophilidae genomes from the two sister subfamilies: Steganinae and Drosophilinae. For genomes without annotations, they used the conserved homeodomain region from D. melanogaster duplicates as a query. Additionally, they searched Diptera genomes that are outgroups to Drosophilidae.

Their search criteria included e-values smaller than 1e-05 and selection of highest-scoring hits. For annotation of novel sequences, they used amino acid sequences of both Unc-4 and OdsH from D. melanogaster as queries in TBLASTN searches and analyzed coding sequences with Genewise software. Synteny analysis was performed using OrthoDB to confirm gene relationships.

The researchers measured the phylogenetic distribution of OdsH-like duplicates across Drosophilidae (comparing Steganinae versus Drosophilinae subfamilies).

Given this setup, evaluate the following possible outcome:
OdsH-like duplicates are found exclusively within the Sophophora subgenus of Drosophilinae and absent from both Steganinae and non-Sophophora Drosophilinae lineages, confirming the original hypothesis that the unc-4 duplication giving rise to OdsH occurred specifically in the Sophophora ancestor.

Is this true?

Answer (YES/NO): NO